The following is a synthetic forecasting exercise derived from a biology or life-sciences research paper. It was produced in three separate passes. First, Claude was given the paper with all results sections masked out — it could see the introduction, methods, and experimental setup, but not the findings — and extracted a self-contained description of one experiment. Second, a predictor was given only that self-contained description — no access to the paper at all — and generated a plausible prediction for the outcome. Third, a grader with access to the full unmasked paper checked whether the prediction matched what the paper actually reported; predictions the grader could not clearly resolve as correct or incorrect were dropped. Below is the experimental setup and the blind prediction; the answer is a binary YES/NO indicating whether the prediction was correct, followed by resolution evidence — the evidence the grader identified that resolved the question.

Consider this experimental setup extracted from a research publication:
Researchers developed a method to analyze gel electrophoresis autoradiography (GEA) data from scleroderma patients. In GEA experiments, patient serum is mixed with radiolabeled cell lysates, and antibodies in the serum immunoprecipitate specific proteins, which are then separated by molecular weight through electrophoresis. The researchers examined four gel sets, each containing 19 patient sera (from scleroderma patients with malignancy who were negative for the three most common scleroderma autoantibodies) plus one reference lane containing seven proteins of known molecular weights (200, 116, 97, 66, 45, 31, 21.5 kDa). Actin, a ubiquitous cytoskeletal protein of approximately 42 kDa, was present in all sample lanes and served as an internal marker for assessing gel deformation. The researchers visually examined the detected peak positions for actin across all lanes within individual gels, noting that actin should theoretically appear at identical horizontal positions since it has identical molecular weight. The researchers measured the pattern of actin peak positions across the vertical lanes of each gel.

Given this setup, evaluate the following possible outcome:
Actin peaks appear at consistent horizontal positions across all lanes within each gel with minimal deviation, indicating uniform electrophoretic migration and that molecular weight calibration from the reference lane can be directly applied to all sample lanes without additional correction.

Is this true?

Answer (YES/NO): NO